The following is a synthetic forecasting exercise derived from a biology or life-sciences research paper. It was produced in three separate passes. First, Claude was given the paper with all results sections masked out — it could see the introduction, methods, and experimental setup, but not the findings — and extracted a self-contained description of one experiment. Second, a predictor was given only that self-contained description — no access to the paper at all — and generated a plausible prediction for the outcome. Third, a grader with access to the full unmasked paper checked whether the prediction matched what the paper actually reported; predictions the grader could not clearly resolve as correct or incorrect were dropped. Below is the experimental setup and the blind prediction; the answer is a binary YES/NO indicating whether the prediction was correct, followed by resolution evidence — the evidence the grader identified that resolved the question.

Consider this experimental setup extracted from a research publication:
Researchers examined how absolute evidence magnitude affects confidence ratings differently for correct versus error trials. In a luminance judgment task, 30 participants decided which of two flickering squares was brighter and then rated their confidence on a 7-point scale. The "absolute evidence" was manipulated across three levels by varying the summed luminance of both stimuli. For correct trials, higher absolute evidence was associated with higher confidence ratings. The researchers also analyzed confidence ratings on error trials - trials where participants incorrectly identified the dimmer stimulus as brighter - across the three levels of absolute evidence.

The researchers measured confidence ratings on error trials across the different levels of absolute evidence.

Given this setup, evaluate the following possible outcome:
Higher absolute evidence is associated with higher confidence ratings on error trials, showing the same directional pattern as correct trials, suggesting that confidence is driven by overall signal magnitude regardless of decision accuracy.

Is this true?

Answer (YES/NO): YES